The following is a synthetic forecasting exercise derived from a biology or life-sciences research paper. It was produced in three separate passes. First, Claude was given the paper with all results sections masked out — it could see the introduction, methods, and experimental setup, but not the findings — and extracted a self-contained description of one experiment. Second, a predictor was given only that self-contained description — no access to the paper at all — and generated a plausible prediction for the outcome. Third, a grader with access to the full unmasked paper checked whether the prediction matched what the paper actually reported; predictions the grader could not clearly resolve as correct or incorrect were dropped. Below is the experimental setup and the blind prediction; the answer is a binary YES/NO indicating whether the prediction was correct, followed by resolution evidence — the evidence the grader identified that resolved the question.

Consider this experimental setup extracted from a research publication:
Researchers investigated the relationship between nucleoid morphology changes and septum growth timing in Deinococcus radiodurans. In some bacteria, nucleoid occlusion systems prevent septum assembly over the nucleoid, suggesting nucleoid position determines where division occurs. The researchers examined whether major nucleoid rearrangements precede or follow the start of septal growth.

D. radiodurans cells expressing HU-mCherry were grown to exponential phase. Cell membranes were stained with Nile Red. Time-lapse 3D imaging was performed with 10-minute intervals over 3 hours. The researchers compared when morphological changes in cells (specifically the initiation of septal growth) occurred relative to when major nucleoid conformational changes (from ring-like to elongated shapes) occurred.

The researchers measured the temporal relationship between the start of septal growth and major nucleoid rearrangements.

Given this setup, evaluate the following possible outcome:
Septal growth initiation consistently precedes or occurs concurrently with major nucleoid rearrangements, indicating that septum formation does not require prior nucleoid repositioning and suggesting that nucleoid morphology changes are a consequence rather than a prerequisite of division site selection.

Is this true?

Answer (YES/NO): YES